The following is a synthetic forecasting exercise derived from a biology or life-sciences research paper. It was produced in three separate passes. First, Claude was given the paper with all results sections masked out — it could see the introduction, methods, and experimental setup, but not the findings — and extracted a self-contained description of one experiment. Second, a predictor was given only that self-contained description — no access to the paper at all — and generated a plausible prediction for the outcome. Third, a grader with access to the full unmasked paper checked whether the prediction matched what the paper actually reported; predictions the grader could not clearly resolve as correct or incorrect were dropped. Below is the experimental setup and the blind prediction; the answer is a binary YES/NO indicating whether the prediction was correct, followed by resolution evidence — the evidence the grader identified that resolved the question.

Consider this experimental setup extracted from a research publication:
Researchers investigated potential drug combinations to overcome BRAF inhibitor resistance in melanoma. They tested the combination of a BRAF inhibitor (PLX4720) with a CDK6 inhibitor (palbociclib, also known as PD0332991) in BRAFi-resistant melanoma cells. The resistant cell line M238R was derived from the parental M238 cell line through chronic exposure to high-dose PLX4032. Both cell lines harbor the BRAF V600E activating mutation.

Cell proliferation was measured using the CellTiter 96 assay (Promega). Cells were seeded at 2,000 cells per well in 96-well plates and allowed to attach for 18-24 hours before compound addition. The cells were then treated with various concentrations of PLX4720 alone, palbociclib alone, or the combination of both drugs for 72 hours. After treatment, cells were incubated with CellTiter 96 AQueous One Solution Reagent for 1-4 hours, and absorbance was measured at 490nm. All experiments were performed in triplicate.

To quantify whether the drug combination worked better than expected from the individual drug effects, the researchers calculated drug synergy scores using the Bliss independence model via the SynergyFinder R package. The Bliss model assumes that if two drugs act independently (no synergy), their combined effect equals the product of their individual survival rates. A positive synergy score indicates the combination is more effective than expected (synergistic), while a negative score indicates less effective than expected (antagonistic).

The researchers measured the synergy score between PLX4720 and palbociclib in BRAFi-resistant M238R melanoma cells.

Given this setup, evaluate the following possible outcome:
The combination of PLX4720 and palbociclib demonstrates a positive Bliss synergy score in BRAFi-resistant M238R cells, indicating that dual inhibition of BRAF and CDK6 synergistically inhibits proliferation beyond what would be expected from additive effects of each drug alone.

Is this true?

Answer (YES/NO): YES